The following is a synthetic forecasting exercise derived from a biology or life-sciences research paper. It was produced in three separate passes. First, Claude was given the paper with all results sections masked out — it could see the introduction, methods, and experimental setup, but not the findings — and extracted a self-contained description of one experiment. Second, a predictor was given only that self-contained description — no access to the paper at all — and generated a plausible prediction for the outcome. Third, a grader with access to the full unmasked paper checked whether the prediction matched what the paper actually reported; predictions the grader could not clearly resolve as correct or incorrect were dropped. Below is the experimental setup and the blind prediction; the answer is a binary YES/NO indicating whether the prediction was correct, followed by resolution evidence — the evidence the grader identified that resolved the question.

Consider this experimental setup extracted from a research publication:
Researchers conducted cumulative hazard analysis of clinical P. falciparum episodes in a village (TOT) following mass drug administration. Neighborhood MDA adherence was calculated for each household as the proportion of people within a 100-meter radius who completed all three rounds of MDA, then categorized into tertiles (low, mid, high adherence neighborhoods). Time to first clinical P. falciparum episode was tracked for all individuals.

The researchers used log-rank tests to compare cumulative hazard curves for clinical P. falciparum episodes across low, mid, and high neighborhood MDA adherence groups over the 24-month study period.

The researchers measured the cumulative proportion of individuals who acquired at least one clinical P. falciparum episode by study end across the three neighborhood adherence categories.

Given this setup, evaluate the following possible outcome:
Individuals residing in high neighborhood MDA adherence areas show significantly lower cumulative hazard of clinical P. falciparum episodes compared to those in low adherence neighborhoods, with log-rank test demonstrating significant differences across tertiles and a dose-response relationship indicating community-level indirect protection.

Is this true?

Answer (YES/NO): YES